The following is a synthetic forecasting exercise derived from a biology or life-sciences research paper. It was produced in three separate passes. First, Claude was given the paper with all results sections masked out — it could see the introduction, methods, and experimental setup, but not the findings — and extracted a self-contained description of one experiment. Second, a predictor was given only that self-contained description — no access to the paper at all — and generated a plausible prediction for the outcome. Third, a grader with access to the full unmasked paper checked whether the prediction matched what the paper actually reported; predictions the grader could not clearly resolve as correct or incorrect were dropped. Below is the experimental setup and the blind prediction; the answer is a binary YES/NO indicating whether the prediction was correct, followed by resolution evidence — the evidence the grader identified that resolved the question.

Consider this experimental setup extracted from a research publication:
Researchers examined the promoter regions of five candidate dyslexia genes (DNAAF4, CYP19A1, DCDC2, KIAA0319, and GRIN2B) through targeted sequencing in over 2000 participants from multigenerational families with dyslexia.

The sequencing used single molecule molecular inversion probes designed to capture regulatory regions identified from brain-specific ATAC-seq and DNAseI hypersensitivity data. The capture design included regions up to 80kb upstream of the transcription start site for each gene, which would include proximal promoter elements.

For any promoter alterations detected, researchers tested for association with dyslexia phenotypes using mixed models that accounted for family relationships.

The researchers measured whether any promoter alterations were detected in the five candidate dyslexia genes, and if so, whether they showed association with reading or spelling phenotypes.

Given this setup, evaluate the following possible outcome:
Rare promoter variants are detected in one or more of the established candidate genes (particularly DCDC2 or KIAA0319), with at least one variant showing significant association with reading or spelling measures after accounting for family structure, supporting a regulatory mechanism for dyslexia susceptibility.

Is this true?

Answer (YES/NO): NO